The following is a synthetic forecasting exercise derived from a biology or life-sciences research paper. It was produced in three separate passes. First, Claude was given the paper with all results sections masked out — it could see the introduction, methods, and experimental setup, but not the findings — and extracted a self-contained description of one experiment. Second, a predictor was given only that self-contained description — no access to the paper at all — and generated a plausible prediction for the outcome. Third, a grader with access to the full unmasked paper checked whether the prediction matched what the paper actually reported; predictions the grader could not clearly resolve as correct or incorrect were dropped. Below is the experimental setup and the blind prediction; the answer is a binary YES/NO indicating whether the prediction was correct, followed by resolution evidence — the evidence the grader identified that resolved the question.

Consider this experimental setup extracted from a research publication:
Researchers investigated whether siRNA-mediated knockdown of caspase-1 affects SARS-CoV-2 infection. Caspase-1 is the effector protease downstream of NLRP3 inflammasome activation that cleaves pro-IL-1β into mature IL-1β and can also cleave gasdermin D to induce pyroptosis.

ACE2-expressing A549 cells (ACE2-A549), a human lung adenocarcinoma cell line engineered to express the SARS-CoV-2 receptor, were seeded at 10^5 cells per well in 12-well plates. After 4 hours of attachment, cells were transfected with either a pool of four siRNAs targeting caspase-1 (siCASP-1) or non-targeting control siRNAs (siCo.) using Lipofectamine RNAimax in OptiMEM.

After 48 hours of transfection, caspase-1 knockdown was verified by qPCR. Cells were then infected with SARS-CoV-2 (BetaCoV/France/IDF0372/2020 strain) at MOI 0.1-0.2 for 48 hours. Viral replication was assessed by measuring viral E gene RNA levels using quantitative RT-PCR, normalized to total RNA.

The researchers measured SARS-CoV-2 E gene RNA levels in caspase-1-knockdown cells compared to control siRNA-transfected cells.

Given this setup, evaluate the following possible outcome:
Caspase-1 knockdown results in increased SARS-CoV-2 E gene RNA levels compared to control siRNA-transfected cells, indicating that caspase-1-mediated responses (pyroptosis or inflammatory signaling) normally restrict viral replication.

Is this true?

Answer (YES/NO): NO